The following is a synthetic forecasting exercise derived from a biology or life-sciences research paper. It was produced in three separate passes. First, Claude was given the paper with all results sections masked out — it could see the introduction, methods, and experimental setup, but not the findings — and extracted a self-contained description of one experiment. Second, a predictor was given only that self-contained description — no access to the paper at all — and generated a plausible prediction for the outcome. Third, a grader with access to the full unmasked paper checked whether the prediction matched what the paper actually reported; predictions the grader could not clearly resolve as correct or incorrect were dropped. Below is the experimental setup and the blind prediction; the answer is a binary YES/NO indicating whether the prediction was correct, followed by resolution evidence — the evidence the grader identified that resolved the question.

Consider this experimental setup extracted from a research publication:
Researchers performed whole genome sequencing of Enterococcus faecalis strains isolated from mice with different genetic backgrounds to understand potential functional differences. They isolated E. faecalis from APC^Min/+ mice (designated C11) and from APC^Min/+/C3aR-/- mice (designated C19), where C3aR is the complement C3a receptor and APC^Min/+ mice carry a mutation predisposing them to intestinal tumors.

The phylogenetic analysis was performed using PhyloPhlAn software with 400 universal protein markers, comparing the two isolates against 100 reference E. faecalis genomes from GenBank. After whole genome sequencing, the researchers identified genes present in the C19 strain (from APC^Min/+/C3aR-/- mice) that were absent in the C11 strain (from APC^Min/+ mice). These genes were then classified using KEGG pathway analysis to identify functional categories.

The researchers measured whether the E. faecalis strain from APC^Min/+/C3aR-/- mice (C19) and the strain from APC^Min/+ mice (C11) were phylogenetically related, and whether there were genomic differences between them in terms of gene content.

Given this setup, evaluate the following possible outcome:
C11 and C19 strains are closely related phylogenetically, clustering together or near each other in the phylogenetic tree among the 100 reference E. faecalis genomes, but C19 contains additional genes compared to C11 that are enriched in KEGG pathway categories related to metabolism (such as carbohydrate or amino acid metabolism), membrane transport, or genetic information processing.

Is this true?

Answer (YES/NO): NO